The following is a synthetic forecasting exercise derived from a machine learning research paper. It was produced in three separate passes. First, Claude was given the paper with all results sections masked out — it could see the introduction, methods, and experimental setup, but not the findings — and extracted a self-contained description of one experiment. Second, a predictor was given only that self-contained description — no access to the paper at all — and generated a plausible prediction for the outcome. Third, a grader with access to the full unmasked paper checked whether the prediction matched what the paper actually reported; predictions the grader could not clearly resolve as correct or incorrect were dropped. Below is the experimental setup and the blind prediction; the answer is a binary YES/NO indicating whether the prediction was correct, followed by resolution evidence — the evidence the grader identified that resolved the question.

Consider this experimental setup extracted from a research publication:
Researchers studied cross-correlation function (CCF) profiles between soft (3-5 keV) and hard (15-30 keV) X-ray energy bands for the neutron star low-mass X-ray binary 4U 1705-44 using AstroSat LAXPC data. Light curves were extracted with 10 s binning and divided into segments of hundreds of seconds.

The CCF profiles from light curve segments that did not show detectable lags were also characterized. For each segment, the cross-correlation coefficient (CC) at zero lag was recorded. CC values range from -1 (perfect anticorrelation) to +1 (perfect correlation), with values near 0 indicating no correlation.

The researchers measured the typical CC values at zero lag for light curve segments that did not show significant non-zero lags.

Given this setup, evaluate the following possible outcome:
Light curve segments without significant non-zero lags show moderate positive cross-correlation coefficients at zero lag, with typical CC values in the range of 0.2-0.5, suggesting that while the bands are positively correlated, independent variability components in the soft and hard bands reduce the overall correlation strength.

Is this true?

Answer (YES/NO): NO